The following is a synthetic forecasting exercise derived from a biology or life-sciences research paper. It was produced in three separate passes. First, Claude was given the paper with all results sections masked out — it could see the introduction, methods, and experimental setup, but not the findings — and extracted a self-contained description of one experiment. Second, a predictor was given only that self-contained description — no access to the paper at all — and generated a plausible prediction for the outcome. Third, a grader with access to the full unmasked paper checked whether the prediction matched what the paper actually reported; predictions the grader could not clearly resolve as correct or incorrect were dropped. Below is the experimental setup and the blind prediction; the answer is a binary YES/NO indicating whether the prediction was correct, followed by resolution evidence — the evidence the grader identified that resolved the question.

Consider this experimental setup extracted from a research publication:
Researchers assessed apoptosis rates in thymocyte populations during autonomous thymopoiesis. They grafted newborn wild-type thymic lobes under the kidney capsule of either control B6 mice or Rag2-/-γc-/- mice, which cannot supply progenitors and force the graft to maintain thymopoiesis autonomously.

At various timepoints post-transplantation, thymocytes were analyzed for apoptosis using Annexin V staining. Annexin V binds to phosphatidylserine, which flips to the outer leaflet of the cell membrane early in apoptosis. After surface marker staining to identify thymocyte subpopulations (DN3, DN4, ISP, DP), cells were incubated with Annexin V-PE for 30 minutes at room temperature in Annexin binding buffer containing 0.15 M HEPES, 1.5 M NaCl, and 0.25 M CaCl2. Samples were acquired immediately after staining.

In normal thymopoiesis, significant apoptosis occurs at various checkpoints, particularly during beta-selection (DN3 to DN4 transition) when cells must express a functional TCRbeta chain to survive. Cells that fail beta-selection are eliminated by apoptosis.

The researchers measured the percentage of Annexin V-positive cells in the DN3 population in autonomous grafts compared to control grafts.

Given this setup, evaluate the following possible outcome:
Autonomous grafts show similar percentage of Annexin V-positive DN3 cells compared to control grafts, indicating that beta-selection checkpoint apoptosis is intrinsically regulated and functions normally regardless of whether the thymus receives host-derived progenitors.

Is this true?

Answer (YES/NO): YES